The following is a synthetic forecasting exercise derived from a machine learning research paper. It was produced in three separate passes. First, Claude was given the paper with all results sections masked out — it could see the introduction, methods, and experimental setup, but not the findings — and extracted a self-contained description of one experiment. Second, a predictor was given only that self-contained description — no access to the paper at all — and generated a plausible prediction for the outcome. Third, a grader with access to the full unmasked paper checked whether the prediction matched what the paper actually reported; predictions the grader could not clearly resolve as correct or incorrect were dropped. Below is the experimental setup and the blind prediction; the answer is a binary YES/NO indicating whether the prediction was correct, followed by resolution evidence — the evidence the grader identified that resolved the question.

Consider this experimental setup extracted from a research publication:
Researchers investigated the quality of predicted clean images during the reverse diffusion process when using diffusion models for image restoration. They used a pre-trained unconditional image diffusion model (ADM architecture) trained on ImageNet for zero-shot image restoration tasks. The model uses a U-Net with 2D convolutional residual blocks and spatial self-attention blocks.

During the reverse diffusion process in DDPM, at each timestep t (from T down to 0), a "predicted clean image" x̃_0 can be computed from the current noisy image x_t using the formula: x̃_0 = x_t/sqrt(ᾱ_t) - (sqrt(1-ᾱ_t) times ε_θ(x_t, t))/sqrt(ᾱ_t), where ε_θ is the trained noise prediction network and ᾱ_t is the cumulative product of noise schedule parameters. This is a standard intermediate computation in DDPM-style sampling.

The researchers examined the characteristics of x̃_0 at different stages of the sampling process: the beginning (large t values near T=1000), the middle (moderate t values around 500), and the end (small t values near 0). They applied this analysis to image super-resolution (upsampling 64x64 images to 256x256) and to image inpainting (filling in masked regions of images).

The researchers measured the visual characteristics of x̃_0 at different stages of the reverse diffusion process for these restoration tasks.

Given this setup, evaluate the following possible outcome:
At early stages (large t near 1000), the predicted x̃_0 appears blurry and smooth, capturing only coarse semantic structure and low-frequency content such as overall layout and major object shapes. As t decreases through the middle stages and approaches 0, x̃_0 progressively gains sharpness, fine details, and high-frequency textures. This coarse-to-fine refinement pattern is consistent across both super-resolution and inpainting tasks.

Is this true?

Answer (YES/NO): NO